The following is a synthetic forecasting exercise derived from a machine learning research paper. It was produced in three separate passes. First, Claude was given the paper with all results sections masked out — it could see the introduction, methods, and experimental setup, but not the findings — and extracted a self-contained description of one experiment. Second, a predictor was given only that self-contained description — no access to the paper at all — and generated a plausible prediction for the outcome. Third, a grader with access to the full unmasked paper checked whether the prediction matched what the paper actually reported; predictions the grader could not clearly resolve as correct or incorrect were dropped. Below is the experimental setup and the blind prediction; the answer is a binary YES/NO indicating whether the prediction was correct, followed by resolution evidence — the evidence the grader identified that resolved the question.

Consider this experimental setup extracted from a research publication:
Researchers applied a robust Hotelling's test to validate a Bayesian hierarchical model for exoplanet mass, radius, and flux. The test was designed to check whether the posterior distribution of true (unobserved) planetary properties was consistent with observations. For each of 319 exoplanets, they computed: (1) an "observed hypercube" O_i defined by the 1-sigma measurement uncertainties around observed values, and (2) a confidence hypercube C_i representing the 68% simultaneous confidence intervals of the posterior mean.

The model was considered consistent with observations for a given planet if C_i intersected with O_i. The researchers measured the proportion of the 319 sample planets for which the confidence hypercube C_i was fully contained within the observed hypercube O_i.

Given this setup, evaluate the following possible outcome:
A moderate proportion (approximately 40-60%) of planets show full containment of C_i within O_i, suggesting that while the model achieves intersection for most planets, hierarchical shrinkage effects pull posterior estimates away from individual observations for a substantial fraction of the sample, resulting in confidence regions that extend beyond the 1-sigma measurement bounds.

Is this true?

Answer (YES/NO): NO